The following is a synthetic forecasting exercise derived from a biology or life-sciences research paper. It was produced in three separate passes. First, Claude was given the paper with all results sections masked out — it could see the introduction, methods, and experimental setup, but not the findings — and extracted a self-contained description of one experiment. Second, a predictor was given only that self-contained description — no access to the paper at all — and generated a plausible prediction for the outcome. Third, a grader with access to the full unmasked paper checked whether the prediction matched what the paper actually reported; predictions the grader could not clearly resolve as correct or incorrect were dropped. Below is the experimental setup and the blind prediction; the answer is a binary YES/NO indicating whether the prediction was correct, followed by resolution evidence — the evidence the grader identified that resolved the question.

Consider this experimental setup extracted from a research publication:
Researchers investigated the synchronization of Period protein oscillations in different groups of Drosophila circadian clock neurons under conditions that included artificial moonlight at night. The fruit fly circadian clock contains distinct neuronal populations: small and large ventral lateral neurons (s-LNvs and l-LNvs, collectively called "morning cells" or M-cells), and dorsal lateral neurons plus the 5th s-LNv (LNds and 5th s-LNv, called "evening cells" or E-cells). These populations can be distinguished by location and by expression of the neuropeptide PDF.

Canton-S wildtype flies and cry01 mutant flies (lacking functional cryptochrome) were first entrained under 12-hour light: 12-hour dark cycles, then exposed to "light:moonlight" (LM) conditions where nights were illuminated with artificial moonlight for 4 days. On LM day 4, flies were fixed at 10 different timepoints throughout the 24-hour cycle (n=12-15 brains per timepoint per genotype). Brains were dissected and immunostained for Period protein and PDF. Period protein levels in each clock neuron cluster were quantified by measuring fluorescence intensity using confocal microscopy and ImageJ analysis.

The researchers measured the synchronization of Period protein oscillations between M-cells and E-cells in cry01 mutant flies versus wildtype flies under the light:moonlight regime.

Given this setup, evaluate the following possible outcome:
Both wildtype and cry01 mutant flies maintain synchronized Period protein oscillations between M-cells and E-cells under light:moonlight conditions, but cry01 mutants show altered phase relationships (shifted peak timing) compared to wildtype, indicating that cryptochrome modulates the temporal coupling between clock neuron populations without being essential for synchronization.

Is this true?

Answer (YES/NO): NO